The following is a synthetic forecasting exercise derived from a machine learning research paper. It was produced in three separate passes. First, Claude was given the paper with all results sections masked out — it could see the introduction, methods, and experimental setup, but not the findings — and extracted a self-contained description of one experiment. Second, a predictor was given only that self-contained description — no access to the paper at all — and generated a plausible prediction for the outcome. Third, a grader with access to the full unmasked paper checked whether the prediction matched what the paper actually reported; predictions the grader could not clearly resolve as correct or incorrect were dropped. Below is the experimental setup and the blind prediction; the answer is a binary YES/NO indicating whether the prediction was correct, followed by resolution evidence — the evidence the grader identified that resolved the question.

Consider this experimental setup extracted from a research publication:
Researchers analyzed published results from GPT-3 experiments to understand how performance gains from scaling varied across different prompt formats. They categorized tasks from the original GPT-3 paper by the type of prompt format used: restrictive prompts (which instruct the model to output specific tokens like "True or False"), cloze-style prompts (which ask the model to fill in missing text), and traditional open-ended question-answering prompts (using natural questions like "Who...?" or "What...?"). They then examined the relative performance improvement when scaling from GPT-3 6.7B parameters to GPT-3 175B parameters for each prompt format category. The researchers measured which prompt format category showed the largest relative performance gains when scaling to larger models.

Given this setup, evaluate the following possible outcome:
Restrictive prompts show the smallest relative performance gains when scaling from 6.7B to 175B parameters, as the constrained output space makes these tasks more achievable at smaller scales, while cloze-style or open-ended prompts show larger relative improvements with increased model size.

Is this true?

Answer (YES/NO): NO